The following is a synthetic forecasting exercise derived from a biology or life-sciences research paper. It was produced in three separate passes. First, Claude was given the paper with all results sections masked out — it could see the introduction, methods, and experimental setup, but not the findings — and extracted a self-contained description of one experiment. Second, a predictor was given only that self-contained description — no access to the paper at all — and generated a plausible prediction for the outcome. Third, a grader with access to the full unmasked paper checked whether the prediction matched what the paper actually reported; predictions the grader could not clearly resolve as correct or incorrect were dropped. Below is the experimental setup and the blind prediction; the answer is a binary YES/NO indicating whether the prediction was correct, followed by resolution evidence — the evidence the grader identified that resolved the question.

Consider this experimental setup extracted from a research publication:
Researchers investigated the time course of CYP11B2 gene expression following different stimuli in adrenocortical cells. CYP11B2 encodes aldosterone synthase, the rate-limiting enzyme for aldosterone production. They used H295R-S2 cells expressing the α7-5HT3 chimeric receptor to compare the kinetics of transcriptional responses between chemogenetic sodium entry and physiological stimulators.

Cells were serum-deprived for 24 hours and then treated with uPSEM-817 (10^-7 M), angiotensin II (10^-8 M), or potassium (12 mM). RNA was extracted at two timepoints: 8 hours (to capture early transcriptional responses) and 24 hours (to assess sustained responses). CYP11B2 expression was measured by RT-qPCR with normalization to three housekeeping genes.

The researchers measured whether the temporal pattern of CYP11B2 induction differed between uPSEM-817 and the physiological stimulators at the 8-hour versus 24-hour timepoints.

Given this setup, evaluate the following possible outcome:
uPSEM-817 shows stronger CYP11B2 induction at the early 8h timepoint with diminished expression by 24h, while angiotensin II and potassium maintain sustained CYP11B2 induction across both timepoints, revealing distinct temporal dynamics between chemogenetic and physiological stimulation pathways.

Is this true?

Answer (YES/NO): NO